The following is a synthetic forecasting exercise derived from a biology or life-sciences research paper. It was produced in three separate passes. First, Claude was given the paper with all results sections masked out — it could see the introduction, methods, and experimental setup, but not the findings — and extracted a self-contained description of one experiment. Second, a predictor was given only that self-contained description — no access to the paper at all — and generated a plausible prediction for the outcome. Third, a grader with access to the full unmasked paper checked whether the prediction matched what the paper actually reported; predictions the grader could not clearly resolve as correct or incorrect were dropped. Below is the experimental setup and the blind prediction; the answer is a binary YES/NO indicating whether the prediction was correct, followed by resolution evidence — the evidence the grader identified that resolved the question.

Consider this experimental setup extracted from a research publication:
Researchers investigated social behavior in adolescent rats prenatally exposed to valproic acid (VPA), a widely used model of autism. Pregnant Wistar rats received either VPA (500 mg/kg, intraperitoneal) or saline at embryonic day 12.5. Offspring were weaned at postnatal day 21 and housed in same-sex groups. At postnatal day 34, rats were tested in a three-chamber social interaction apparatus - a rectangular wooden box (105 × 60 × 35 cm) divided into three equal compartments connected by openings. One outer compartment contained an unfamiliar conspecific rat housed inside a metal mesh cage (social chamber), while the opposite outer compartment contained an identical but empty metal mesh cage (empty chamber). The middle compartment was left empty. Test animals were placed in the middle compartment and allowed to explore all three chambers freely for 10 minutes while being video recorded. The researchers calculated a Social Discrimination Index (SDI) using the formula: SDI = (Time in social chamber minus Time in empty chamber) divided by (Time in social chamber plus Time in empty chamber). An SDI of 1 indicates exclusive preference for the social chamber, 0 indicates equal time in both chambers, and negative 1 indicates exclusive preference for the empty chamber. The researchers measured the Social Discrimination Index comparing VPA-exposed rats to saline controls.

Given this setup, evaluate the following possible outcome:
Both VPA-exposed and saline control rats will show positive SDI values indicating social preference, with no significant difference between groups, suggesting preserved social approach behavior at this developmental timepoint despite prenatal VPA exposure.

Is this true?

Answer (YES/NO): NO